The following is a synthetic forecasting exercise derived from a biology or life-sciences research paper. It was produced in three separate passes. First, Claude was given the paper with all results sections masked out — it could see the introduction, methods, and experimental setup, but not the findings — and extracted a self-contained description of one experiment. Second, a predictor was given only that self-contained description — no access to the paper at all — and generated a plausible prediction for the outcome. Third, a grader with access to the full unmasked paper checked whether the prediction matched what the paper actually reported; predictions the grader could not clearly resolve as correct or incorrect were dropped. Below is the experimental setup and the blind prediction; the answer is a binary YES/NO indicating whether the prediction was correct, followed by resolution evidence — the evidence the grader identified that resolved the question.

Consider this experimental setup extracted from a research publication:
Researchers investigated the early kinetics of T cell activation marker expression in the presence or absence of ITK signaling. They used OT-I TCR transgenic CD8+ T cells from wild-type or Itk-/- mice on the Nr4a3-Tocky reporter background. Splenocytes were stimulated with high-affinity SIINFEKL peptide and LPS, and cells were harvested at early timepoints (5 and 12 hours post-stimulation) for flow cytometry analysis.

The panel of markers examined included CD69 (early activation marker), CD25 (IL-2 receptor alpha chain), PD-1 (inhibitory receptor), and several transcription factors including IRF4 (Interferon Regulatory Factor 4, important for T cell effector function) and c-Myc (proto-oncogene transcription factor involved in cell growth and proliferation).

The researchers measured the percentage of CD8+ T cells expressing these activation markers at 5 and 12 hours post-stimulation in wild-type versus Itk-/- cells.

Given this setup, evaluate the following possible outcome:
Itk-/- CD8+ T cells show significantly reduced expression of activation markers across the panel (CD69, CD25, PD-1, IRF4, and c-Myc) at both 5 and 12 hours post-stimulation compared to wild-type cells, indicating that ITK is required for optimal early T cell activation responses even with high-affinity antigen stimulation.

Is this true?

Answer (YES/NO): NO